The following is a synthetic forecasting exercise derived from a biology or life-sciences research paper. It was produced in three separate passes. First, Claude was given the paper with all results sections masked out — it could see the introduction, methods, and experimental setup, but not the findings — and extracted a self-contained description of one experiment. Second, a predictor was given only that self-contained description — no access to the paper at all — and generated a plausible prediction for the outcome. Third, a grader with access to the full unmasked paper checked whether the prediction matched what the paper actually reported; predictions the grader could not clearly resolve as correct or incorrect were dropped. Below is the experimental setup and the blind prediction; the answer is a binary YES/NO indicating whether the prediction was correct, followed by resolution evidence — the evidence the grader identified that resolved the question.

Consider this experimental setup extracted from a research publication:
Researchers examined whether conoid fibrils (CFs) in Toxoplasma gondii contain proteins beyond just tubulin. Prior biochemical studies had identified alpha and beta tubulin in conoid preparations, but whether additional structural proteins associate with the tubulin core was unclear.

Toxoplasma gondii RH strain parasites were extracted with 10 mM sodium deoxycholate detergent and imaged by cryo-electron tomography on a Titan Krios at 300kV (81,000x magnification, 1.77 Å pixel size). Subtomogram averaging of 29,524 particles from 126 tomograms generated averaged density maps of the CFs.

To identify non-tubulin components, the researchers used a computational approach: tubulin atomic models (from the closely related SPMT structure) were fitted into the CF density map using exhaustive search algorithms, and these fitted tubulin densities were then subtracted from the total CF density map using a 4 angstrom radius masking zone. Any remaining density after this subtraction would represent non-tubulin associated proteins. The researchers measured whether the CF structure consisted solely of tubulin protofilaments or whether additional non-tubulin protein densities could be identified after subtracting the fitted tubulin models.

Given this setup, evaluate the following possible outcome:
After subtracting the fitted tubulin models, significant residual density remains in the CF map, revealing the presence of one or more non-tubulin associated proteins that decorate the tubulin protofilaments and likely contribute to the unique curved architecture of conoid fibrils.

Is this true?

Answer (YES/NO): YES